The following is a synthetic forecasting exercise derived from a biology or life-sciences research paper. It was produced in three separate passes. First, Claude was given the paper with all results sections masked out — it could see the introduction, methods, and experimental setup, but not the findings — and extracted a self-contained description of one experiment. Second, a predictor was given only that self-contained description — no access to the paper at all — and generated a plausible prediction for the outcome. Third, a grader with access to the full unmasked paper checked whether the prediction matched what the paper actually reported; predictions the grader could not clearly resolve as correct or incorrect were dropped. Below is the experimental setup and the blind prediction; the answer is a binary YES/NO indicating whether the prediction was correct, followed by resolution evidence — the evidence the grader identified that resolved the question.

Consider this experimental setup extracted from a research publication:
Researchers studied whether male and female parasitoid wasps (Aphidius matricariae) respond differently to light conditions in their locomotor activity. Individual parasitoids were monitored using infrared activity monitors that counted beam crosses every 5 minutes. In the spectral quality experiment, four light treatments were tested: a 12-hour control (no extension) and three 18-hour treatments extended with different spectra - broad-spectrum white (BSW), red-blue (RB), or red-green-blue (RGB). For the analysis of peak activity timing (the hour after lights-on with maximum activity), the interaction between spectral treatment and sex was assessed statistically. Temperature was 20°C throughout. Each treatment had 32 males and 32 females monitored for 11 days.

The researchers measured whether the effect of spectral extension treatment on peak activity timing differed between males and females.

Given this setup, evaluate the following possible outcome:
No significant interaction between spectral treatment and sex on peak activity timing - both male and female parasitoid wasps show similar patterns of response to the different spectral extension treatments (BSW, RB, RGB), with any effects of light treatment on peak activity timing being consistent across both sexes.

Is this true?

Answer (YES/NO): NO